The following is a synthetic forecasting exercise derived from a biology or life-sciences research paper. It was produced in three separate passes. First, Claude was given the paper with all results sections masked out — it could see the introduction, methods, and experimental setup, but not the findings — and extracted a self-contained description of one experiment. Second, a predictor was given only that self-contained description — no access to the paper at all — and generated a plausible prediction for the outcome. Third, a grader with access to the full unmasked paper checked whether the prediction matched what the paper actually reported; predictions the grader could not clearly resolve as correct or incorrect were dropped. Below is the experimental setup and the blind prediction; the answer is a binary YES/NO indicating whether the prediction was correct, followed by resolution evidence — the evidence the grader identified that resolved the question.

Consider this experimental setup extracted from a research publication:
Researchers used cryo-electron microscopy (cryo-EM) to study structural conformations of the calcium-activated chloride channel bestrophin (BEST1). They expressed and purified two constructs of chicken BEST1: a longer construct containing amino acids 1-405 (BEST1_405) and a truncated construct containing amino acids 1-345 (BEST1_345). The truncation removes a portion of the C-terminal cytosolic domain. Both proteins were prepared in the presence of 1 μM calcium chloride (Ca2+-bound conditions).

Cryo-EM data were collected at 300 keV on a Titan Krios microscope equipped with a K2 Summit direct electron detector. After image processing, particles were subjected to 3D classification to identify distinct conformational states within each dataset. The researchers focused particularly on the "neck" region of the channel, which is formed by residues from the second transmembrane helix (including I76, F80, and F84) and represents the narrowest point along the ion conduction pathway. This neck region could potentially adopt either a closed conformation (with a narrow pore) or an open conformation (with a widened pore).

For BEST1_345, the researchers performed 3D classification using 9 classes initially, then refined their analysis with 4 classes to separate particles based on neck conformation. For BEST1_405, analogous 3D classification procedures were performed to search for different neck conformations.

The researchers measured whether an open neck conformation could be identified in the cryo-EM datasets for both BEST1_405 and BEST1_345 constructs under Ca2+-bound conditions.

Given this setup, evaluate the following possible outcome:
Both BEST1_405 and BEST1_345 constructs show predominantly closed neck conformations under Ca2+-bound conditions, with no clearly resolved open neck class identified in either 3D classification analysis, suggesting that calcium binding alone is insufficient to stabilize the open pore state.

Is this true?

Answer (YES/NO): NO